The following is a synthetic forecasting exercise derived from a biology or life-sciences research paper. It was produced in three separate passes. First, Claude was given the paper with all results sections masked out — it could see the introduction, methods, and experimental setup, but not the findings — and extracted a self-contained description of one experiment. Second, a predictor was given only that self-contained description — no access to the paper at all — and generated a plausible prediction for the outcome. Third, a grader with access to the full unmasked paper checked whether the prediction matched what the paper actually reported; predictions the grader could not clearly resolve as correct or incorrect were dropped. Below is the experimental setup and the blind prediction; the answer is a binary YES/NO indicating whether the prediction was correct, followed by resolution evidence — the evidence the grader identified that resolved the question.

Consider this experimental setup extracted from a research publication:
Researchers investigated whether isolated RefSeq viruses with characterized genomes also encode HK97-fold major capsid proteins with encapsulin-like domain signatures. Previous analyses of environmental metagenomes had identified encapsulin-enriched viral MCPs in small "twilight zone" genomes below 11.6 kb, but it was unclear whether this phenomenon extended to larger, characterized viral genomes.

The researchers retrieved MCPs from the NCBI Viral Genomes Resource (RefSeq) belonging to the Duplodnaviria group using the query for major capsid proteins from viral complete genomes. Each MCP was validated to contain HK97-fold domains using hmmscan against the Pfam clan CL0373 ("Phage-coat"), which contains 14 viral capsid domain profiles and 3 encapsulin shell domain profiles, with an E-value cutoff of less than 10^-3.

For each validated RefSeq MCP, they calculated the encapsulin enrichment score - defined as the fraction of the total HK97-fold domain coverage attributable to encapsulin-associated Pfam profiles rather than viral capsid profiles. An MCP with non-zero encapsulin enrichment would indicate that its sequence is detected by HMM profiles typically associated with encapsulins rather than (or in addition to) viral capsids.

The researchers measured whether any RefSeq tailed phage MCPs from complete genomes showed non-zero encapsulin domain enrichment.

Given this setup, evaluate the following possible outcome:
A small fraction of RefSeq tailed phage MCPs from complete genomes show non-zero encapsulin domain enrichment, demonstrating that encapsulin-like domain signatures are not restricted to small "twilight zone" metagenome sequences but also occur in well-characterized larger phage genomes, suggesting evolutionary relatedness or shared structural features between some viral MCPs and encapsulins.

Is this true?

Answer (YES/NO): YES